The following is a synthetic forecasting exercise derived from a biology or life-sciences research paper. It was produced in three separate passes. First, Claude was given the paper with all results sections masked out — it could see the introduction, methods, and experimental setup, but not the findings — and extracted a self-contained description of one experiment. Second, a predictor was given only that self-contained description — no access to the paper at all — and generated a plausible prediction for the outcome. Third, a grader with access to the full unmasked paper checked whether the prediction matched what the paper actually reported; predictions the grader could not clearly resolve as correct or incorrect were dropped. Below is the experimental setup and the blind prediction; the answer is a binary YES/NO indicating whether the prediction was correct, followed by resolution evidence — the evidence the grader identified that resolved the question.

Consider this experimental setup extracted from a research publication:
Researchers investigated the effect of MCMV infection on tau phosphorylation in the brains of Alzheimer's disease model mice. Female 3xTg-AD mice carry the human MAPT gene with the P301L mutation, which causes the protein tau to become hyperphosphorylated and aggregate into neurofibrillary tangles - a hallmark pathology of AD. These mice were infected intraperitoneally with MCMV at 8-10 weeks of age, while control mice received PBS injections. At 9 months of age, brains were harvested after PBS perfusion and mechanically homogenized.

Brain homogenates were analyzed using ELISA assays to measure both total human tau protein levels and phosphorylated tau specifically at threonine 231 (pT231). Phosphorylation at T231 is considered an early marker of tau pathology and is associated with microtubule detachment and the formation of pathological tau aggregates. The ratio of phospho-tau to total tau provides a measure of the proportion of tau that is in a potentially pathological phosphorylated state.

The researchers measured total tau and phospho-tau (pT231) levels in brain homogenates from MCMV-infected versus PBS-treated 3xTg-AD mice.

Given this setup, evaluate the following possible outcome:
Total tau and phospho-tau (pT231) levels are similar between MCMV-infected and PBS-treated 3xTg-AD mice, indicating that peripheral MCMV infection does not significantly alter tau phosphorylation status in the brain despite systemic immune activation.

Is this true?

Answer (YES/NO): NO